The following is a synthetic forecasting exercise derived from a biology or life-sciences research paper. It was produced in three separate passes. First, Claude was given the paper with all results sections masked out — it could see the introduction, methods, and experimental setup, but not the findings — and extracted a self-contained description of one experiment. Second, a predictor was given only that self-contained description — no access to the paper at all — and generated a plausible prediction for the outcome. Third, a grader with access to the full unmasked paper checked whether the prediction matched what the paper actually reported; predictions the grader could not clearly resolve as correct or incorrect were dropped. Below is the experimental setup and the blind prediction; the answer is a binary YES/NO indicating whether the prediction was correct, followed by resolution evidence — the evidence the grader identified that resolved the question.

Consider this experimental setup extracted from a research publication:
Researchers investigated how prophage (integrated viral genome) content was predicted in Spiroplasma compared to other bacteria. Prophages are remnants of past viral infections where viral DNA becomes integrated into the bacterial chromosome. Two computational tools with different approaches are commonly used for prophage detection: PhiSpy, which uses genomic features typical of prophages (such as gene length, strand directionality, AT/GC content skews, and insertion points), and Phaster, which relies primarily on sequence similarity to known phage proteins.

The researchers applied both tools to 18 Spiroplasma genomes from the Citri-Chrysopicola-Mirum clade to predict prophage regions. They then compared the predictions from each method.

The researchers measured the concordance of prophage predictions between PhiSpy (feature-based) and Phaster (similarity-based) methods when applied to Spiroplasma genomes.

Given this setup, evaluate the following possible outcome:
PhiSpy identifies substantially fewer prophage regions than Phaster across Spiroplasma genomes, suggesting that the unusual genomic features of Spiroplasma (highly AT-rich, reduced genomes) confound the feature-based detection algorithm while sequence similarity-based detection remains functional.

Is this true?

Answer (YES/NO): NO